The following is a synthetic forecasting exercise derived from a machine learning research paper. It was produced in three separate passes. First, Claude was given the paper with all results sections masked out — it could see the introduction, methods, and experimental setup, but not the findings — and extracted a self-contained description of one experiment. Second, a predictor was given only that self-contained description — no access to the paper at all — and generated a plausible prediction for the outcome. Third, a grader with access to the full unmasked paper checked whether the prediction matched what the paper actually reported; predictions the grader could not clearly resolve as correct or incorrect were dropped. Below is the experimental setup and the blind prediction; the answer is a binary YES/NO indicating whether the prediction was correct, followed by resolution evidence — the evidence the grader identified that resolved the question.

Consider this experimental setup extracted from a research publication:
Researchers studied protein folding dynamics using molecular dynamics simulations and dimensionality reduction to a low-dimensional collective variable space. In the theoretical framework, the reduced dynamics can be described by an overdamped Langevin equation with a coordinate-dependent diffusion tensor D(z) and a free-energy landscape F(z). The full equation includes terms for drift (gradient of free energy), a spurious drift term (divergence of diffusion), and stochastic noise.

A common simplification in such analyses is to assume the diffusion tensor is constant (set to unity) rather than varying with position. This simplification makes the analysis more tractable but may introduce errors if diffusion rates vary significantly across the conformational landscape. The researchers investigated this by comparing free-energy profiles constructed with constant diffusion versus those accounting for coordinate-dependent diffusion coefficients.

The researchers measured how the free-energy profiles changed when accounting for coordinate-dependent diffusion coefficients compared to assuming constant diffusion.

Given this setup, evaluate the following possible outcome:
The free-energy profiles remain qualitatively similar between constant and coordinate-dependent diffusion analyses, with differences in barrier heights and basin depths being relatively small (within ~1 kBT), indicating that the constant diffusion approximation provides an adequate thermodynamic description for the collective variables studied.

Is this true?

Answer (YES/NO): YES